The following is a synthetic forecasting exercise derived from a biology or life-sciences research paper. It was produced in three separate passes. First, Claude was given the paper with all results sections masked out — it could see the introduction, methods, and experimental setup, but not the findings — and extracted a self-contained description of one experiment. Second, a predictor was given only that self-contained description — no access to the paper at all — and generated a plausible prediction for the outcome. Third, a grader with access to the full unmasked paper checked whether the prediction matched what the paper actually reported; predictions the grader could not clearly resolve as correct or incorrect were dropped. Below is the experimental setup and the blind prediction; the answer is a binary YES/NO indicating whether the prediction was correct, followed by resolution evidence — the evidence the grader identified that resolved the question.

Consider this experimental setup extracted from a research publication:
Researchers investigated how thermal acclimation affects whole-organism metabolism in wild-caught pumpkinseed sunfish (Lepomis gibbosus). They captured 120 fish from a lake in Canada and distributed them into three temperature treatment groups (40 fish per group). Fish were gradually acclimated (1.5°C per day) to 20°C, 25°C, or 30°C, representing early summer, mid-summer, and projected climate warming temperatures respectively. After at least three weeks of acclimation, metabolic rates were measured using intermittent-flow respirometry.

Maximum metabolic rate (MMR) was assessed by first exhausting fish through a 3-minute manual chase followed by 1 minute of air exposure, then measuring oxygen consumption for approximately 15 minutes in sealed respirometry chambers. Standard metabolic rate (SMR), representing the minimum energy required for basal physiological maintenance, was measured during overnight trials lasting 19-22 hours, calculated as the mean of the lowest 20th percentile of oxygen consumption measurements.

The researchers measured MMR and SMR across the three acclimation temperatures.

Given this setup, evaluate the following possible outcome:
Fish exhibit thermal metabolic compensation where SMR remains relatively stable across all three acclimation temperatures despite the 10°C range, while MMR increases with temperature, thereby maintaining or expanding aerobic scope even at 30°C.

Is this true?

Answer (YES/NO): NO